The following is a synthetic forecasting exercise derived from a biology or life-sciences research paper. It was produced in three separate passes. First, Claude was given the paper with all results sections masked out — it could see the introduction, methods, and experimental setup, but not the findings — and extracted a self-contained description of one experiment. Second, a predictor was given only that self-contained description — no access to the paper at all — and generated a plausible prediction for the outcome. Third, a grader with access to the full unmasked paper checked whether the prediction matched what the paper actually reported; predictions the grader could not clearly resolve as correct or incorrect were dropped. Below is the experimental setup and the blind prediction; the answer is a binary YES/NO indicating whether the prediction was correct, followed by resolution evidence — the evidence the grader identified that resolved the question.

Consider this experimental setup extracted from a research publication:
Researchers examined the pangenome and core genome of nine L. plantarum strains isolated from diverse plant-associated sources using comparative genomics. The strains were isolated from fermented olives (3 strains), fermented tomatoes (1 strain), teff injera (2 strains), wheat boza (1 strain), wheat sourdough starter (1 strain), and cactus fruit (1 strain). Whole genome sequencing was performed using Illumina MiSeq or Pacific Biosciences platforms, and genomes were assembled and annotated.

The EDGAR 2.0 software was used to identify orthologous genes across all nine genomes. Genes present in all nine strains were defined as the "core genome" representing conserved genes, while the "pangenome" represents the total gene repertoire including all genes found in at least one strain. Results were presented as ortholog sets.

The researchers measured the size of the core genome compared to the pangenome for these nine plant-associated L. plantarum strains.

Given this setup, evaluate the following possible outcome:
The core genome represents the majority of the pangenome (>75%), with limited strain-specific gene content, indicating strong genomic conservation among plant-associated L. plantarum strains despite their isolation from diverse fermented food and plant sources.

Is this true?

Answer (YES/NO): NO